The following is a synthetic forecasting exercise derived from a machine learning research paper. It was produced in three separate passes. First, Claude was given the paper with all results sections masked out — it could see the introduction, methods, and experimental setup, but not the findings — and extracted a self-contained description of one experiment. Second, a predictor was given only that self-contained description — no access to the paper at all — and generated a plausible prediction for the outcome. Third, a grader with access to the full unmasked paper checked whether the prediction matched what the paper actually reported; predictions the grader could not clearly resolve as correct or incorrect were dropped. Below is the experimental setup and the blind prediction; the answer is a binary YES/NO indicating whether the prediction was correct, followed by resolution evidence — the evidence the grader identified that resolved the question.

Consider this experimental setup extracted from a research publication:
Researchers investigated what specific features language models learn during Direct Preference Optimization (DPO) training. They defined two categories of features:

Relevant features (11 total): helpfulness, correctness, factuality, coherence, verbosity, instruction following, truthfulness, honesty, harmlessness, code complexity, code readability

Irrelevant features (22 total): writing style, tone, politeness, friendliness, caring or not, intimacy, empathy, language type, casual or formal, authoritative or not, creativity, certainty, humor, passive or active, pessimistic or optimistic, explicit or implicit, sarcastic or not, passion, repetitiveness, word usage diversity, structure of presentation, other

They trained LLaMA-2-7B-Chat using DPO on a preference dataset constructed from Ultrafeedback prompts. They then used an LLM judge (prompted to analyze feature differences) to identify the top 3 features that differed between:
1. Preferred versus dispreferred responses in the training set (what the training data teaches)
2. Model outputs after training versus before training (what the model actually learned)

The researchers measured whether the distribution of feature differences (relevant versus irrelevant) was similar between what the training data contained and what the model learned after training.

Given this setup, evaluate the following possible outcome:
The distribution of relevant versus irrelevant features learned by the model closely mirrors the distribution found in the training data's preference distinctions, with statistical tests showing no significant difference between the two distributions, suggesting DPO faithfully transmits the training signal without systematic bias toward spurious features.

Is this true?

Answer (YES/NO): NO